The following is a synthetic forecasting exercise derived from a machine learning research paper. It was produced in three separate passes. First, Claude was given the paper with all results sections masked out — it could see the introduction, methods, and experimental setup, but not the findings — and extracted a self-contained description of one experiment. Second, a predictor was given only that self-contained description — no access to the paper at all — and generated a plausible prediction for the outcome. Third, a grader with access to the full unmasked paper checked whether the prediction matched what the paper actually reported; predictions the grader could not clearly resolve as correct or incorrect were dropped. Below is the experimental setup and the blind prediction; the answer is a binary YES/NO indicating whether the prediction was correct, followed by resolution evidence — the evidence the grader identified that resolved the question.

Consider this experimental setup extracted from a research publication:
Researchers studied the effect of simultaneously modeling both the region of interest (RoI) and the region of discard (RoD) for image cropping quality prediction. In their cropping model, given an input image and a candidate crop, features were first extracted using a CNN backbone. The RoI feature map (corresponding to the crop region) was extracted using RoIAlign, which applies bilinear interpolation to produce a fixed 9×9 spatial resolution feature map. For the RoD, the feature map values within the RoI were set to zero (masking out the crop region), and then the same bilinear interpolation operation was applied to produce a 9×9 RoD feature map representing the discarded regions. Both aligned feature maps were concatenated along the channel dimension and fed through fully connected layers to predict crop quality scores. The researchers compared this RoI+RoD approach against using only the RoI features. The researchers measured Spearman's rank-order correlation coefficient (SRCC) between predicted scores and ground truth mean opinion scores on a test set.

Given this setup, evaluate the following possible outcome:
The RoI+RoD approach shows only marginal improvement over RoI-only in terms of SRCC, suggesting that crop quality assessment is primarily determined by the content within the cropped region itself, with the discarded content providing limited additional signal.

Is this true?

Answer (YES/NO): YES